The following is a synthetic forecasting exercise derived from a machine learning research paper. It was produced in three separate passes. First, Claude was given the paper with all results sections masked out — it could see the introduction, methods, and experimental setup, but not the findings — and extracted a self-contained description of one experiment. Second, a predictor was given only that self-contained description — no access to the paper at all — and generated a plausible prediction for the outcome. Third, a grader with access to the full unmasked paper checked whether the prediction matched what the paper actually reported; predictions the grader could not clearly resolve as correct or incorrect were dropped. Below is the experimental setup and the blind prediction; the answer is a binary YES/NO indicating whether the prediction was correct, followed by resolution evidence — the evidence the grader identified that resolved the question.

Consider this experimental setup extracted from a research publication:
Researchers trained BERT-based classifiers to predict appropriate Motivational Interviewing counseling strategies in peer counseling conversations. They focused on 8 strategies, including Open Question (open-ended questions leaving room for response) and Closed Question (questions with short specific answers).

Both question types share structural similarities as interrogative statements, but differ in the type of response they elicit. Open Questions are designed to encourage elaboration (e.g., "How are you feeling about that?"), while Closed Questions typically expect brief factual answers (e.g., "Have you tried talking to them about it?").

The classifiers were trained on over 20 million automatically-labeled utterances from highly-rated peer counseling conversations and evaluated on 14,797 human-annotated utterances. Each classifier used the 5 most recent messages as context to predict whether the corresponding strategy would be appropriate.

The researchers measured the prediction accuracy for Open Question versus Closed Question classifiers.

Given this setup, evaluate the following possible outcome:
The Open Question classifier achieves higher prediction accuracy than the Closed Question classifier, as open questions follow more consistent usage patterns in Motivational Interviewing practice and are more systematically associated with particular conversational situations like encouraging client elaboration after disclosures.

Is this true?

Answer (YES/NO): YES